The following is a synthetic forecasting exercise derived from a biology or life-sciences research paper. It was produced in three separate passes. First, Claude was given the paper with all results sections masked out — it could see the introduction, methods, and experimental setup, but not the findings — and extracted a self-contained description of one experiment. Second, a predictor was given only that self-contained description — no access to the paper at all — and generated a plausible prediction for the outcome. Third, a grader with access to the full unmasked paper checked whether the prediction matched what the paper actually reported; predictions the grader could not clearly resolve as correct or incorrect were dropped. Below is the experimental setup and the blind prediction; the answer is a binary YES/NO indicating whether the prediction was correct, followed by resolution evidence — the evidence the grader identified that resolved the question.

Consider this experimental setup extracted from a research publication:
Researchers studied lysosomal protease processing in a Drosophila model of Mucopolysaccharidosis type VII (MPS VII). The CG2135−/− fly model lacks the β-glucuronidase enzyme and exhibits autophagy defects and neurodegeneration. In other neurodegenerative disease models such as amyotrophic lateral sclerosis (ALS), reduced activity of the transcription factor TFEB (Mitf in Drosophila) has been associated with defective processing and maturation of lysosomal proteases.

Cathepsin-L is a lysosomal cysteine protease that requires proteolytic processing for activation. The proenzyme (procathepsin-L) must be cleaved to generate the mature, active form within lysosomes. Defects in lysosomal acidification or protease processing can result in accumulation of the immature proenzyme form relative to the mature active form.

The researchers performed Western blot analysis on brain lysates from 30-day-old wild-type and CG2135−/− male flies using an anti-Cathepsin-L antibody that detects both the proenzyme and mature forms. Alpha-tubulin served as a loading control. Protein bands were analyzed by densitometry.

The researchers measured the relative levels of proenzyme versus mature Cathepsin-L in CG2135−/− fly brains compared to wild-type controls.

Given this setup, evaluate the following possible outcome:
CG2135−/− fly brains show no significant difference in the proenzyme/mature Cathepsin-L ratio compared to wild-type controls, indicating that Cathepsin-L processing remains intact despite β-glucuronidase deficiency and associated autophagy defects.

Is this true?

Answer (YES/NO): NO